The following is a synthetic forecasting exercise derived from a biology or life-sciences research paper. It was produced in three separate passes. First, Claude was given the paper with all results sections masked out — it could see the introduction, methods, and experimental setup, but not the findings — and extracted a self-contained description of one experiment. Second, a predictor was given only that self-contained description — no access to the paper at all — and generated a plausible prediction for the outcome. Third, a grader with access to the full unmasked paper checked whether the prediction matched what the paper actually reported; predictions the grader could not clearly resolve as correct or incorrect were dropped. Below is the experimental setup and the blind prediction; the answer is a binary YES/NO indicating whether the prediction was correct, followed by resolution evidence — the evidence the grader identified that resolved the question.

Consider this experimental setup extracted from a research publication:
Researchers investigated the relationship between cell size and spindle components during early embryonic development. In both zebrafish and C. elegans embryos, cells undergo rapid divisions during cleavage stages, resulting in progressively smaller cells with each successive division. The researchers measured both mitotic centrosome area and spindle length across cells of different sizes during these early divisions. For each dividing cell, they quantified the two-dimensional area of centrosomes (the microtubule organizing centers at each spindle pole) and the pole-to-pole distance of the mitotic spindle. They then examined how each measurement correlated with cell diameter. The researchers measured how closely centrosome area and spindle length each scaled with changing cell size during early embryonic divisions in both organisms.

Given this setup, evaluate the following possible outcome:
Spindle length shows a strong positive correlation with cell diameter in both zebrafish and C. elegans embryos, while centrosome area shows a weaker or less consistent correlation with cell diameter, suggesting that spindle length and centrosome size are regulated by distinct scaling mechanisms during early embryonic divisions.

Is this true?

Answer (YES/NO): NO